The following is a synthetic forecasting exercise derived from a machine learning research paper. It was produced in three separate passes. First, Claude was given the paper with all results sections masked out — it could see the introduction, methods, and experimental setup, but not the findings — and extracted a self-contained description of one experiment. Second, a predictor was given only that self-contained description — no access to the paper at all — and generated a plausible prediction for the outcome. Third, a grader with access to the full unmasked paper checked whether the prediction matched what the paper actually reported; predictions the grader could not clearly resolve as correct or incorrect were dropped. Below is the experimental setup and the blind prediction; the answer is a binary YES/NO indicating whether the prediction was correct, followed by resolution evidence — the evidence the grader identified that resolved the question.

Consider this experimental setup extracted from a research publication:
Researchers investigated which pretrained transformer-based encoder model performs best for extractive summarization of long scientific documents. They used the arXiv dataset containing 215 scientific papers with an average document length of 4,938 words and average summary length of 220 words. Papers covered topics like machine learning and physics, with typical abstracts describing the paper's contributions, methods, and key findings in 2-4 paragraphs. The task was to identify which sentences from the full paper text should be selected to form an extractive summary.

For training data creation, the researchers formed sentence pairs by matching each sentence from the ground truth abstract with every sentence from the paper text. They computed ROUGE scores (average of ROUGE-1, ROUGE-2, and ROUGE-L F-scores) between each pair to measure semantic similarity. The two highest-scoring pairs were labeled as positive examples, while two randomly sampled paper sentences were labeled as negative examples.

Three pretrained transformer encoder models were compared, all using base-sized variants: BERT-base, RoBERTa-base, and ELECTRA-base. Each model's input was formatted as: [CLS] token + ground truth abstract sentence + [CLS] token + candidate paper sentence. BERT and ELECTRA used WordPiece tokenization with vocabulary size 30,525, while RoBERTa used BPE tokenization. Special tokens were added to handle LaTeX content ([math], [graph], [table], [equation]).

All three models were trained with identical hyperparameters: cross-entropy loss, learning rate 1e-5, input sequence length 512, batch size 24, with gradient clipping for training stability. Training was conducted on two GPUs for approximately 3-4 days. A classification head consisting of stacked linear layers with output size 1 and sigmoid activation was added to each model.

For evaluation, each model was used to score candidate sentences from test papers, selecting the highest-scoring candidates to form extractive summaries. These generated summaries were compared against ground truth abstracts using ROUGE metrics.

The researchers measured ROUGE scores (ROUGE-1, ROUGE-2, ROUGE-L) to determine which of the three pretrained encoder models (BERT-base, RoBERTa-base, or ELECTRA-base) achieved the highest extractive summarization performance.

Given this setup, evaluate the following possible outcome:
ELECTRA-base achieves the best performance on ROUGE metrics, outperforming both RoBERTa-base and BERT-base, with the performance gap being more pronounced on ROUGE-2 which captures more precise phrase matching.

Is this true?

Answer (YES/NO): NO